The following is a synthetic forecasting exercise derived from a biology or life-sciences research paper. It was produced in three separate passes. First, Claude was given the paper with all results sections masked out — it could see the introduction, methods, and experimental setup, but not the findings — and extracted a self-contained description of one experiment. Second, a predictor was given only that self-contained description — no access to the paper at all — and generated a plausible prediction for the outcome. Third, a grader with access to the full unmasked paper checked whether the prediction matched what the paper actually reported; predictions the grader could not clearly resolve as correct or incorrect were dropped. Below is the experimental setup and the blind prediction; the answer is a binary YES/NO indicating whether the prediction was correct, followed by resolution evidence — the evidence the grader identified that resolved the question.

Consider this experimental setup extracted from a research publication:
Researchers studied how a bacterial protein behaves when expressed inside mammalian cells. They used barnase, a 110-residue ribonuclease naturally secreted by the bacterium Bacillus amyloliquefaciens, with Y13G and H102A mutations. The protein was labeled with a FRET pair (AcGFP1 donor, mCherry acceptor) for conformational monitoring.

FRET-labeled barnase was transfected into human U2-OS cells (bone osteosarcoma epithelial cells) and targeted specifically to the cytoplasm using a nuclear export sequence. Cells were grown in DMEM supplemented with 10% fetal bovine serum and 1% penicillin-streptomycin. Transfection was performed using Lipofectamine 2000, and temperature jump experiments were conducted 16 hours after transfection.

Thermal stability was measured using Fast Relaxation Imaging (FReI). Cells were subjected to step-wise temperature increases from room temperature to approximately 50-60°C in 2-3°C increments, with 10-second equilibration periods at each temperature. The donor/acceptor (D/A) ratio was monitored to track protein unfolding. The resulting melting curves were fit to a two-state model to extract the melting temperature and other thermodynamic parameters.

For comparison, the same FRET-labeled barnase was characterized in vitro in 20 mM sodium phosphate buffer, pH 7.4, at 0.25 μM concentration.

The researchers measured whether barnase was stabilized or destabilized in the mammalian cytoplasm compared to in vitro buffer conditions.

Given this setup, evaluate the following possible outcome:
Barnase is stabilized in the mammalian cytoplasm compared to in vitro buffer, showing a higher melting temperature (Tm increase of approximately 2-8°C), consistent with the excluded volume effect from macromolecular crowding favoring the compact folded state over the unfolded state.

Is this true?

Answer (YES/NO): NO